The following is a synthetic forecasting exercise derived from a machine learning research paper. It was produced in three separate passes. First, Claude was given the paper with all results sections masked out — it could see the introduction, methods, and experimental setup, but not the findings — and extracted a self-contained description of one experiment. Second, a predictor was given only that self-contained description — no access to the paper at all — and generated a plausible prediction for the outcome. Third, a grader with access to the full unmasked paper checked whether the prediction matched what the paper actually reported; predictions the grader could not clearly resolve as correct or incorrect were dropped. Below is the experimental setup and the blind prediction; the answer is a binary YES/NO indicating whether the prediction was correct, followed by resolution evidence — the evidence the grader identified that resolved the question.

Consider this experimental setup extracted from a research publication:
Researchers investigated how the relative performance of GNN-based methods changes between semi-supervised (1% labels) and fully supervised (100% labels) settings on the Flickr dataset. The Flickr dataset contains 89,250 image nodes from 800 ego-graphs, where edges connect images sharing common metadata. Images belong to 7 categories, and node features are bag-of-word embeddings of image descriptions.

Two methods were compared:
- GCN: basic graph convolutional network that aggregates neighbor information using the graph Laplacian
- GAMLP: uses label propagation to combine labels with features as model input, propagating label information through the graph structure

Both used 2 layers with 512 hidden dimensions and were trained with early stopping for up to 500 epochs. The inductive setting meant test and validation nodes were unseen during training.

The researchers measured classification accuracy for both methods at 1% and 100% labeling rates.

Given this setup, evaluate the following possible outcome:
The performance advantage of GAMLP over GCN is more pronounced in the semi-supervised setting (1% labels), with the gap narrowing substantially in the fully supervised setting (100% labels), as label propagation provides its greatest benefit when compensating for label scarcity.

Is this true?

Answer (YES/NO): NO